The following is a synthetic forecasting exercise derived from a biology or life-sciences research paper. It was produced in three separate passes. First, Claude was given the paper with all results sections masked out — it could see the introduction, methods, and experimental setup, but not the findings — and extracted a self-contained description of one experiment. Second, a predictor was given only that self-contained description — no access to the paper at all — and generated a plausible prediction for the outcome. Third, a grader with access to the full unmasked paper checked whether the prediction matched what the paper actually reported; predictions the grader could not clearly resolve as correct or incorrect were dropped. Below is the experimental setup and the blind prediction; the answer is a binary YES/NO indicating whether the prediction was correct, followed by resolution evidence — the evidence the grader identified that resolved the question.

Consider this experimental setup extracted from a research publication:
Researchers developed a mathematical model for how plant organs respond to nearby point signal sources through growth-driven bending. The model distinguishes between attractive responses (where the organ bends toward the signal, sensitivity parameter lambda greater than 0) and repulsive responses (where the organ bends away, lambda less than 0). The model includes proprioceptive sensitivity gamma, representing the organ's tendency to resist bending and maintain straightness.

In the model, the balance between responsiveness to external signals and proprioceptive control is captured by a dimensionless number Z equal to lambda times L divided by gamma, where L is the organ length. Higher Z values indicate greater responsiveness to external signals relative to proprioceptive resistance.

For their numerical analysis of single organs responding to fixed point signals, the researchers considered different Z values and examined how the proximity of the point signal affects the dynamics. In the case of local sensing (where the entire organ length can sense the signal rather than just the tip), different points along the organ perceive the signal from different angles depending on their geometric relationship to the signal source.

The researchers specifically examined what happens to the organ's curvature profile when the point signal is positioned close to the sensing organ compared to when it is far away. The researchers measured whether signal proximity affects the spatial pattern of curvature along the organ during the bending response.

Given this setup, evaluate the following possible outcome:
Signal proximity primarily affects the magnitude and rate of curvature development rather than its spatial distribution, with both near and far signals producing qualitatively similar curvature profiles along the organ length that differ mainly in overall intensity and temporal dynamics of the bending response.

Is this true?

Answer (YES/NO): NO